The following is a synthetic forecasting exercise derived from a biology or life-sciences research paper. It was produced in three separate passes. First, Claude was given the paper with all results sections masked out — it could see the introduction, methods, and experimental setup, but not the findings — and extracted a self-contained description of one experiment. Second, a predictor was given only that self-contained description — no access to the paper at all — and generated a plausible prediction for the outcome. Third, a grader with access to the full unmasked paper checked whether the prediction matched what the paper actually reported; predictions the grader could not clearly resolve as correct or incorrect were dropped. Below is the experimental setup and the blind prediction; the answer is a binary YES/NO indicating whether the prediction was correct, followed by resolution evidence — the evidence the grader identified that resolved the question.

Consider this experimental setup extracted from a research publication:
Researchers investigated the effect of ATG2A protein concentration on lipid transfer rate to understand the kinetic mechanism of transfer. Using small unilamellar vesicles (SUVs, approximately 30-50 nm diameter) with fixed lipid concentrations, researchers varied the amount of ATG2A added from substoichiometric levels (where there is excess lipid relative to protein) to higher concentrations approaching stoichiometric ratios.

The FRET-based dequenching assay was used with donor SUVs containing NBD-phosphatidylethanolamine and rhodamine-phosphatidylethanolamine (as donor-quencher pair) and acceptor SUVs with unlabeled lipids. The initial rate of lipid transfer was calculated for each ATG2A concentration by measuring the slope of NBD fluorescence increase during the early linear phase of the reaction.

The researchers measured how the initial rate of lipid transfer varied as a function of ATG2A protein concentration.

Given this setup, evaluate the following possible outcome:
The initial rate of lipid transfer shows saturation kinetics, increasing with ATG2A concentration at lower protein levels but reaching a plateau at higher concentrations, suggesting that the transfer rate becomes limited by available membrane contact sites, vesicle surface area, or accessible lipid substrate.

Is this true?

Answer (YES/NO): YES